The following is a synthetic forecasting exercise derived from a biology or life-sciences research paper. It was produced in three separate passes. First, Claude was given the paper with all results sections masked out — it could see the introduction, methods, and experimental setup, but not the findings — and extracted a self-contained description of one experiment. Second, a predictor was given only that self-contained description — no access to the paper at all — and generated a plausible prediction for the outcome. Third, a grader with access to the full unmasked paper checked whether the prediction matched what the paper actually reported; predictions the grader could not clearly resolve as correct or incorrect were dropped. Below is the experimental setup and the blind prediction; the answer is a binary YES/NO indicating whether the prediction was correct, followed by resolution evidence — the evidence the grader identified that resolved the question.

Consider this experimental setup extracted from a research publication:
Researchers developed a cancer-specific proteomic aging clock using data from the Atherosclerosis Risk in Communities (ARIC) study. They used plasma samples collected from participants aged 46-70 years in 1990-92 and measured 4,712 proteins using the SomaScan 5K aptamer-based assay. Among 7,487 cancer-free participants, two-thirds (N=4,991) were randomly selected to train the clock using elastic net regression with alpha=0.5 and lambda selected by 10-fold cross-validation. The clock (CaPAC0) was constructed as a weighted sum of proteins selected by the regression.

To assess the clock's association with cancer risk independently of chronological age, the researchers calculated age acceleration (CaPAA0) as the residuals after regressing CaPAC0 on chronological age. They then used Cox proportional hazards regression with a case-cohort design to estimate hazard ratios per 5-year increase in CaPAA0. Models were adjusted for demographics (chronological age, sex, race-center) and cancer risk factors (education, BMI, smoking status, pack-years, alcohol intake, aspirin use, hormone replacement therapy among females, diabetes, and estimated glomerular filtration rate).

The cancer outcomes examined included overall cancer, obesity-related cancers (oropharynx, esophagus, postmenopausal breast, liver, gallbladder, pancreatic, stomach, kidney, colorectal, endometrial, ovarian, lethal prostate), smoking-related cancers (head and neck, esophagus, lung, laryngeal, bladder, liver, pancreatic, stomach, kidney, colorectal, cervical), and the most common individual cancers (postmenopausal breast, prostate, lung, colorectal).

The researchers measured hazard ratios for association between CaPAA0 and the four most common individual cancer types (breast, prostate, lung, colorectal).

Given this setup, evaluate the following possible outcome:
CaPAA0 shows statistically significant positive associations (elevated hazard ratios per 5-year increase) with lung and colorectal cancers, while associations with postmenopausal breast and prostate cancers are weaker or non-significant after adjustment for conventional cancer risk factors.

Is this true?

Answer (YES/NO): YES